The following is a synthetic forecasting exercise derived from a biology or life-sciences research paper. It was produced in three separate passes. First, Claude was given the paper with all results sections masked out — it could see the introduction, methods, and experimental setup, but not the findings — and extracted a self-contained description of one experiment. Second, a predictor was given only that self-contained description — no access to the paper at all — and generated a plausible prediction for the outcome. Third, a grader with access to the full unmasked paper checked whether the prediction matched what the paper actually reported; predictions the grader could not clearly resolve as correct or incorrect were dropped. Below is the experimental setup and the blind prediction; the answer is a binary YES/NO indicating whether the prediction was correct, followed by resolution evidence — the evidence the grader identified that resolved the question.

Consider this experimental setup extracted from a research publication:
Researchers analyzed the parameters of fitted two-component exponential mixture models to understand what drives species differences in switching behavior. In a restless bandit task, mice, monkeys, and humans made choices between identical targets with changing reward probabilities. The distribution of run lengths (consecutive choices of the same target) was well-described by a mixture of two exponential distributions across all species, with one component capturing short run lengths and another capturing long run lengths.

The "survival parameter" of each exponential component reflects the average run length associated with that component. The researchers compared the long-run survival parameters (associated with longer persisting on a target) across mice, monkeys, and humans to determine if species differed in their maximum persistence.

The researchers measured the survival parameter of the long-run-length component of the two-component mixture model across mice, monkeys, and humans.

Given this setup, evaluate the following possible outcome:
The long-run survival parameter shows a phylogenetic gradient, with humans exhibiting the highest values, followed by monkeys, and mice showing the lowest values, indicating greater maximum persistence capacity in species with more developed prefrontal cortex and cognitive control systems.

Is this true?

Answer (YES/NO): NO